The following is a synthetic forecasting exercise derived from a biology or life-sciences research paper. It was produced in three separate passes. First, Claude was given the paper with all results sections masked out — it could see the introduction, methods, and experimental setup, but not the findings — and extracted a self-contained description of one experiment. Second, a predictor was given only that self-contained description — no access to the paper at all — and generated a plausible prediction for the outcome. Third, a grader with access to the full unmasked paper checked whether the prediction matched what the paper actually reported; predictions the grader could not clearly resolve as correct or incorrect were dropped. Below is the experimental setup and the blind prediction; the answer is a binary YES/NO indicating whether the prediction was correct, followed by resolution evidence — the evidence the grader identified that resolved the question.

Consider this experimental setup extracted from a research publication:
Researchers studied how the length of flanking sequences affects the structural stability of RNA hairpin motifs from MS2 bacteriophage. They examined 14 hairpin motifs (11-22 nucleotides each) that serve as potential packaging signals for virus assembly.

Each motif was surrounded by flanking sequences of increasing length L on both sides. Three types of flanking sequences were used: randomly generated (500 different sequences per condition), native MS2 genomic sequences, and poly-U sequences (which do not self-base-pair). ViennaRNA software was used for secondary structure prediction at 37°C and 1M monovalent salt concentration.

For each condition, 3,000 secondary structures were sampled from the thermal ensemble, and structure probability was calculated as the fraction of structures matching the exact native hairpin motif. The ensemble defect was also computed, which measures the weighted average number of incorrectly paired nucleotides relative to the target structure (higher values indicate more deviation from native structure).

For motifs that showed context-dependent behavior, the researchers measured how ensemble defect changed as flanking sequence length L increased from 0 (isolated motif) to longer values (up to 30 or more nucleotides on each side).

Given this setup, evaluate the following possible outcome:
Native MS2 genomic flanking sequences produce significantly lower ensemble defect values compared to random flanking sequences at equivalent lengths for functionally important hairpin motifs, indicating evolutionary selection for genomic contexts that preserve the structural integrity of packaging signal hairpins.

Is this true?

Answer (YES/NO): YES